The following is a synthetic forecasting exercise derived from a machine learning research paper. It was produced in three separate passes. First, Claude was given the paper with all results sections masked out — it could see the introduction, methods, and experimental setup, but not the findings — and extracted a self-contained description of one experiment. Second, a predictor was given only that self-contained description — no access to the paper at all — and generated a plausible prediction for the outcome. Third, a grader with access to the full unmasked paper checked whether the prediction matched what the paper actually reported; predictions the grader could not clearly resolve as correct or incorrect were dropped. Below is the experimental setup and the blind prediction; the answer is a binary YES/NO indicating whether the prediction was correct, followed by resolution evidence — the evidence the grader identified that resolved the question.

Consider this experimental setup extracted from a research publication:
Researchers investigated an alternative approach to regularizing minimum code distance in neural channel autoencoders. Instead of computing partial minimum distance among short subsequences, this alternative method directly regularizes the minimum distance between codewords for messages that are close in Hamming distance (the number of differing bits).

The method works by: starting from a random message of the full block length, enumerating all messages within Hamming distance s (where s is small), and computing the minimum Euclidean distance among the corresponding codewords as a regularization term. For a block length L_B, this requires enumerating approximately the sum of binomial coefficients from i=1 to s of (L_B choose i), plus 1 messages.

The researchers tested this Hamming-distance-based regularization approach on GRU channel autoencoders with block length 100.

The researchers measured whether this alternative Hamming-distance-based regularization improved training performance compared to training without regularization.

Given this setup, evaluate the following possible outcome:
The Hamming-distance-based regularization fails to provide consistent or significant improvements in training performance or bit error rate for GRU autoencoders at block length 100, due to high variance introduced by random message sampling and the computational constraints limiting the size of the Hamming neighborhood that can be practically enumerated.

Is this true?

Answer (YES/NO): NO